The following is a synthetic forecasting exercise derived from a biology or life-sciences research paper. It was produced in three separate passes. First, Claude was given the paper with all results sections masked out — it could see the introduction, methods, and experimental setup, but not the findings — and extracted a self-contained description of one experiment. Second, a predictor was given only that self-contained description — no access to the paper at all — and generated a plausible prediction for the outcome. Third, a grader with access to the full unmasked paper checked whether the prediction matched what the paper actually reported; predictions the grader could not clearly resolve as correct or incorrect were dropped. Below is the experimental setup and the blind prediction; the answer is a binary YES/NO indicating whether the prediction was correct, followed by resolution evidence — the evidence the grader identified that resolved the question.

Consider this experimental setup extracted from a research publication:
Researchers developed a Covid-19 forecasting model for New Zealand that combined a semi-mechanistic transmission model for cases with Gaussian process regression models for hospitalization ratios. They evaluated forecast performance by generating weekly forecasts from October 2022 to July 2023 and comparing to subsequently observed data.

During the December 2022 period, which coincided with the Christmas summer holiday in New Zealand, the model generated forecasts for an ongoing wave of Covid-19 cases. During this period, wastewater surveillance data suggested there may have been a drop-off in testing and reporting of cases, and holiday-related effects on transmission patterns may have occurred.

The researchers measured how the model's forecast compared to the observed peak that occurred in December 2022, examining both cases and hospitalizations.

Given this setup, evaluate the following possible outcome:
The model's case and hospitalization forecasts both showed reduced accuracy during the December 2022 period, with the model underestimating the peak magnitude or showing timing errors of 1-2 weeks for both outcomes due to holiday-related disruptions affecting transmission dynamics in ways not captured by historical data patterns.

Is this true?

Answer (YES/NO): NO